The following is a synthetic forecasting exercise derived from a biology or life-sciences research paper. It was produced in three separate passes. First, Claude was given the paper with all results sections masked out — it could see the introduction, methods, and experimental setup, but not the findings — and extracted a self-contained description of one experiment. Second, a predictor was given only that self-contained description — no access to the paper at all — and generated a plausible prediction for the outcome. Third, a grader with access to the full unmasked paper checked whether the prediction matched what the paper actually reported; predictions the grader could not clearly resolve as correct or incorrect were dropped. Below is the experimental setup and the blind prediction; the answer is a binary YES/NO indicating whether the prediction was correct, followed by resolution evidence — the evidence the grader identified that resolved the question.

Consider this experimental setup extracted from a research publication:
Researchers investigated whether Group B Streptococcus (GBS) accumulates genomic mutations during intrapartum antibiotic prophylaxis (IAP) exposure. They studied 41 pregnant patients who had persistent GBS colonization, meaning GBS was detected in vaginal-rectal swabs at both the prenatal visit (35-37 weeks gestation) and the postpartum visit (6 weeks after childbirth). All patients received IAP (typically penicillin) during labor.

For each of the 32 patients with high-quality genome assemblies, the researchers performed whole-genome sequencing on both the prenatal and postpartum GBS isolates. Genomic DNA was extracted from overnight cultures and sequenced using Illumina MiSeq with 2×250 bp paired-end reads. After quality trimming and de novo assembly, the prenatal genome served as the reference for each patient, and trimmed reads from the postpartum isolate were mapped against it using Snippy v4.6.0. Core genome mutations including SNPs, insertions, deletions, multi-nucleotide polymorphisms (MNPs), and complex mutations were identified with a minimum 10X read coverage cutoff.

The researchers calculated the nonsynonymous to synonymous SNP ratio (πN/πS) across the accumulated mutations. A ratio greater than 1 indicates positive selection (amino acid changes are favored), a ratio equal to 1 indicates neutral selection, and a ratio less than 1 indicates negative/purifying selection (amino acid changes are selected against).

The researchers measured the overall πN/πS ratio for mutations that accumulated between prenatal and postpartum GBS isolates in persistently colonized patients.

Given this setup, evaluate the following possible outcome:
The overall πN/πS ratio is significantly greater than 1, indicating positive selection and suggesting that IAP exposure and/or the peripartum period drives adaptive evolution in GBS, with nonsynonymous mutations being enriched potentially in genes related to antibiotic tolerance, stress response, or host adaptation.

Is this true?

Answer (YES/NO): NO